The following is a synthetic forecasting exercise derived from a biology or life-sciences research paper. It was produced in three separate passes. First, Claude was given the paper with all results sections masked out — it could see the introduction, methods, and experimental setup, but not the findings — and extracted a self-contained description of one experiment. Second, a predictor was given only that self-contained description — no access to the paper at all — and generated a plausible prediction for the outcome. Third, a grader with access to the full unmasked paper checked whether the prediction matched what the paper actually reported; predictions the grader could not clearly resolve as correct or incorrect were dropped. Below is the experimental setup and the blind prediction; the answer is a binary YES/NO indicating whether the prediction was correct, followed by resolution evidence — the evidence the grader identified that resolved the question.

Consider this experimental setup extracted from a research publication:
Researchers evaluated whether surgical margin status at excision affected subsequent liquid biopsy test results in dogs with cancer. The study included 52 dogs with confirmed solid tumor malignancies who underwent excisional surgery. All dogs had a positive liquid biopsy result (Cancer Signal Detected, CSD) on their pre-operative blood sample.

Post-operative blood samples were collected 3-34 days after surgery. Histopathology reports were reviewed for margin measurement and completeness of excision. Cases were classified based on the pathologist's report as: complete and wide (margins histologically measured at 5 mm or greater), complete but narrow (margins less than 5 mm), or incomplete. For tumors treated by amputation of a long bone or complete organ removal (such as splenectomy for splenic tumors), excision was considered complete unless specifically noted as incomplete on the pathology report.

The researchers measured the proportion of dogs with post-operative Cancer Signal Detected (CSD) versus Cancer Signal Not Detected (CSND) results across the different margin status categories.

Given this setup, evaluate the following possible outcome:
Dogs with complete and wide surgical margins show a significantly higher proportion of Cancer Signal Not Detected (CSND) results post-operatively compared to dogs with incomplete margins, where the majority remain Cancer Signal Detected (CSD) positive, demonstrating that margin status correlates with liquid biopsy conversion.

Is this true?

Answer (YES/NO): NO